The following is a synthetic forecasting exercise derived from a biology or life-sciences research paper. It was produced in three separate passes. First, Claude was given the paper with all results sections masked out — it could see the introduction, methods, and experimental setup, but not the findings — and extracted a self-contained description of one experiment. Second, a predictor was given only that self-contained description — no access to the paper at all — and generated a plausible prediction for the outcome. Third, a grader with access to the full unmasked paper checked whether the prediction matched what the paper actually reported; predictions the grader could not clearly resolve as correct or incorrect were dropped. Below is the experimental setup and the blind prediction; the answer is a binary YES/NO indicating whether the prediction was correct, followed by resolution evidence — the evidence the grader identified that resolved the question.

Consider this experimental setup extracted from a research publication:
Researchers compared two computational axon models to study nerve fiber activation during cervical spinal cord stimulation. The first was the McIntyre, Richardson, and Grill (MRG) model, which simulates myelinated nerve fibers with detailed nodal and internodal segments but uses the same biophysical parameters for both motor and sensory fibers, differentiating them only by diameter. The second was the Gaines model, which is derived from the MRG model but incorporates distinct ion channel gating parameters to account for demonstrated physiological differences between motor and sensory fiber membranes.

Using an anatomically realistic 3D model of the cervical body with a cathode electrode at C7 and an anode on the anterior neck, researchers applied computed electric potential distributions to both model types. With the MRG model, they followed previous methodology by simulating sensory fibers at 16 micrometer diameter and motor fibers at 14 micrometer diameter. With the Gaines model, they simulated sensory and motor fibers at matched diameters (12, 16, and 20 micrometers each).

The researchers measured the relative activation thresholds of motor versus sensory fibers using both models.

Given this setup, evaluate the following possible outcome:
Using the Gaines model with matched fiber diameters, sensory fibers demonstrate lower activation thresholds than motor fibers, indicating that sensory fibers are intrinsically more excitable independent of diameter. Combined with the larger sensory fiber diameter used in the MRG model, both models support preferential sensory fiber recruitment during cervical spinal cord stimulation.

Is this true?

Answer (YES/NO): NO